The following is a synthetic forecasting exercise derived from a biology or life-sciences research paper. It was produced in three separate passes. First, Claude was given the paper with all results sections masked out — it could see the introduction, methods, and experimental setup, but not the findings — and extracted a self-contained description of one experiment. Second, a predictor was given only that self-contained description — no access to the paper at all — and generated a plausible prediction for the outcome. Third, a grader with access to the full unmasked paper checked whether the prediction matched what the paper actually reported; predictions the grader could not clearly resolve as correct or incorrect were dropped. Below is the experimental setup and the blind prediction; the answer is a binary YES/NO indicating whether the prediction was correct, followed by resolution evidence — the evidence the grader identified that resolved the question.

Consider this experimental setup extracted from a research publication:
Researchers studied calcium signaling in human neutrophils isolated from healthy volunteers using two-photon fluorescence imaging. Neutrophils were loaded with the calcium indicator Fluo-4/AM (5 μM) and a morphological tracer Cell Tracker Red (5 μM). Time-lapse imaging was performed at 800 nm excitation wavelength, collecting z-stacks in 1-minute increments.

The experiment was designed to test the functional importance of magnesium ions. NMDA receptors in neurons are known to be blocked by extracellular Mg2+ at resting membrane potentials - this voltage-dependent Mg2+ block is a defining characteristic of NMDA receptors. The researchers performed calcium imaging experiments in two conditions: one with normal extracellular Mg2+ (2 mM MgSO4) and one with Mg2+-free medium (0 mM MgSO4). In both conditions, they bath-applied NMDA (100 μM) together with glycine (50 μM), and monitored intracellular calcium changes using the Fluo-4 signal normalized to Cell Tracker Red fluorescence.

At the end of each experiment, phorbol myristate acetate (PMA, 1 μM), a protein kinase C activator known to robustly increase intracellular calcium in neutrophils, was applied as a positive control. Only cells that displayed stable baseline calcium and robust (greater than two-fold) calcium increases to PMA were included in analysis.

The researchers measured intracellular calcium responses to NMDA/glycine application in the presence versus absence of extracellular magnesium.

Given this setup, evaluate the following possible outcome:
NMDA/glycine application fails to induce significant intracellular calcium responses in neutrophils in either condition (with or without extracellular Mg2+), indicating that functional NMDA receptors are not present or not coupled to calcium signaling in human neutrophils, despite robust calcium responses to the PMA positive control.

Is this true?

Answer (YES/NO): NO